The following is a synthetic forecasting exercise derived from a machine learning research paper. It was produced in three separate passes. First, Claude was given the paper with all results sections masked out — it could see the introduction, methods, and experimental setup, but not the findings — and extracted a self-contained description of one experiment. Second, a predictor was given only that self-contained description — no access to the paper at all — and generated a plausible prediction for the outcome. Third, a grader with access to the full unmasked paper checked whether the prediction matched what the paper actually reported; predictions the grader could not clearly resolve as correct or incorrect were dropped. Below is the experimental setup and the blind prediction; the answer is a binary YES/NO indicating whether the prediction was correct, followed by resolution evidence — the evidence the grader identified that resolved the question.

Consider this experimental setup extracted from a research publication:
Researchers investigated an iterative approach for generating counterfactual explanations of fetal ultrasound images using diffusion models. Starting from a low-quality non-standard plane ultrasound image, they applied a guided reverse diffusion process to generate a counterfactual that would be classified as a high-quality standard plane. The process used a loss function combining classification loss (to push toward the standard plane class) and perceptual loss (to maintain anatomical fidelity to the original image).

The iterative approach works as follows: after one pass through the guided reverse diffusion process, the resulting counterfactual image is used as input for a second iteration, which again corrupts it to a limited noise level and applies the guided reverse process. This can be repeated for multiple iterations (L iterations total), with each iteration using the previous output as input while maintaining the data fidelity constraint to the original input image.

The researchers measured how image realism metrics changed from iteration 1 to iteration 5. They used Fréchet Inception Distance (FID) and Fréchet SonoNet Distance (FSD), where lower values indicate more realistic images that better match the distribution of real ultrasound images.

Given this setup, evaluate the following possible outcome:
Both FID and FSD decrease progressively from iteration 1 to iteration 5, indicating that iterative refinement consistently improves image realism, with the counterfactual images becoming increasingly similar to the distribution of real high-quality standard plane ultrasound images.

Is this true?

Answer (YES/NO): NO